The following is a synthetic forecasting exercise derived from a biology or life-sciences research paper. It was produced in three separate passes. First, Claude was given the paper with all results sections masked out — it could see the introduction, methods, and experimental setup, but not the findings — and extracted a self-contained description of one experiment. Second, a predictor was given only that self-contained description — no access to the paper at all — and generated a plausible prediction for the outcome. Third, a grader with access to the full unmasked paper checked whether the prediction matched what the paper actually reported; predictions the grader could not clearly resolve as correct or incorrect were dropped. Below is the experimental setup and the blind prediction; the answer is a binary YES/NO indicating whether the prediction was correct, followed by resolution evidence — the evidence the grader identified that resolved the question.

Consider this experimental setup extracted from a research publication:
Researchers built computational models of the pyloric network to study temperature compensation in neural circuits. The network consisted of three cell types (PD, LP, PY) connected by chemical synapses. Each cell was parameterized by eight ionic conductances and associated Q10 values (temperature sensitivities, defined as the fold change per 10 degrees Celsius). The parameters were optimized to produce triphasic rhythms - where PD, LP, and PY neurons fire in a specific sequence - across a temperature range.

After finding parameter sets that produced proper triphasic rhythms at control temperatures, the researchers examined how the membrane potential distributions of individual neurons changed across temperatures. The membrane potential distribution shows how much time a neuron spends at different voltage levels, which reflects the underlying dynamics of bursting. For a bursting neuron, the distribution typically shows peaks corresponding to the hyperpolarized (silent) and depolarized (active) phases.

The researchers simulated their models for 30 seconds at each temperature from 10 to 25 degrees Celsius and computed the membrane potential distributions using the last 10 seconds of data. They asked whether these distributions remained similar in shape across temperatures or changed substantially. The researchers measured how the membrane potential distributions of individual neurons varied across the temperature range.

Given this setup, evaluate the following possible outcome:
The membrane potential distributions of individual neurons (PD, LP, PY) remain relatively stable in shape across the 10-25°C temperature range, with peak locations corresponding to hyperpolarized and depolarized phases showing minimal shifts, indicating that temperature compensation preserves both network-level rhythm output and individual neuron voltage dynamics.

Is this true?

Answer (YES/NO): NO